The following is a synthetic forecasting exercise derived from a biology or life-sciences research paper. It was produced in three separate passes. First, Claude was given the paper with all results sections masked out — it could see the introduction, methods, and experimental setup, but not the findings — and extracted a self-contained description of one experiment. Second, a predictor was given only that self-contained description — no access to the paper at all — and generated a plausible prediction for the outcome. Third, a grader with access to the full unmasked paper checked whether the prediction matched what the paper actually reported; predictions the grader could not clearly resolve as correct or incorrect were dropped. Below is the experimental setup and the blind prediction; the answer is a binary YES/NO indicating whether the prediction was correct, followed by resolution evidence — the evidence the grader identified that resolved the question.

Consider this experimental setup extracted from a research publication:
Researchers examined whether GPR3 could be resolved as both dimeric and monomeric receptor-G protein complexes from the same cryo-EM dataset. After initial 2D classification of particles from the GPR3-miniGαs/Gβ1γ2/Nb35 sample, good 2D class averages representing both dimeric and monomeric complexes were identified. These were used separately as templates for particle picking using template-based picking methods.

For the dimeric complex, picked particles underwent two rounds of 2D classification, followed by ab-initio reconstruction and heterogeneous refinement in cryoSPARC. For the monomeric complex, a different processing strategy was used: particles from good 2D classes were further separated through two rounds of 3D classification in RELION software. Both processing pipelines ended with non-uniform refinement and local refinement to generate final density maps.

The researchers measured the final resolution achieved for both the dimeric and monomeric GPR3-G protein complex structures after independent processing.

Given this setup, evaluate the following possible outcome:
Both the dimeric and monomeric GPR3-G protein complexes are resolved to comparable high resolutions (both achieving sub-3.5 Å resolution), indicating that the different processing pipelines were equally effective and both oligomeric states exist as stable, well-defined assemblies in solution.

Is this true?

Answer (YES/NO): NO